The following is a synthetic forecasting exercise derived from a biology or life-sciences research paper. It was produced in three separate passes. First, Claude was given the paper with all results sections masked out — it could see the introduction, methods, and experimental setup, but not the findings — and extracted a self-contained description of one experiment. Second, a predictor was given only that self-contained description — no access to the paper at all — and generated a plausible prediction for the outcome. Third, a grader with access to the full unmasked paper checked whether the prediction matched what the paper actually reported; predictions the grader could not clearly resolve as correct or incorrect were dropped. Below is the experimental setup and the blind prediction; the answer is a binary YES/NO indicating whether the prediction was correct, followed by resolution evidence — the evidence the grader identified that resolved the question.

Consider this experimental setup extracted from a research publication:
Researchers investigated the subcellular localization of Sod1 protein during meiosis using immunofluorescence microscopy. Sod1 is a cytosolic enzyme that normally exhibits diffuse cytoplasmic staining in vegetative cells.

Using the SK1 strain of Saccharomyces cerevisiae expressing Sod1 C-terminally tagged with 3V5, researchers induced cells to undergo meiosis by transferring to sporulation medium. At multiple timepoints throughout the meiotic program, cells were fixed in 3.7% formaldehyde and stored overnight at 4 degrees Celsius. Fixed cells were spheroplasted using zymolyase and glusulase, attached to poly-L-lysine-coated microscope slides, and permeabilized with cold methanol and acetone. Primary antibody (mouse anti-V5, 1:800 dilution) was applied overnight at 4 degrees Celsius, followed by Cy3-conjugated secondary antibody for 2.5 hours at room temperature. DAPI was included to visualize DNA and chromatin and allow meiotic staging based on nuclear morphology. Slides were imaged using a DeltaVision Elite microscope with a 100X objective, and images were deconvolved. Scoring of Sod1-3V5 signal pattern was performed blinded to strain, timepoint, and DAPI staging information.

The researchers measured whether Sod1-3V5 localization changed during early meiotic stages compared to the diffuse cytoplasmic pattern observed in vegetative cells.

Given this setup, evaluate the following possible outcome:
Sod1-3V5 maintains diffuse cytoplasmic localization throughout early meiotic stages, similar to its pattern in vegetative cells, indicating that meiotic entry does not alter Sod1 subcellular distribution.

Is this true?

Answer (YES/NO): NO